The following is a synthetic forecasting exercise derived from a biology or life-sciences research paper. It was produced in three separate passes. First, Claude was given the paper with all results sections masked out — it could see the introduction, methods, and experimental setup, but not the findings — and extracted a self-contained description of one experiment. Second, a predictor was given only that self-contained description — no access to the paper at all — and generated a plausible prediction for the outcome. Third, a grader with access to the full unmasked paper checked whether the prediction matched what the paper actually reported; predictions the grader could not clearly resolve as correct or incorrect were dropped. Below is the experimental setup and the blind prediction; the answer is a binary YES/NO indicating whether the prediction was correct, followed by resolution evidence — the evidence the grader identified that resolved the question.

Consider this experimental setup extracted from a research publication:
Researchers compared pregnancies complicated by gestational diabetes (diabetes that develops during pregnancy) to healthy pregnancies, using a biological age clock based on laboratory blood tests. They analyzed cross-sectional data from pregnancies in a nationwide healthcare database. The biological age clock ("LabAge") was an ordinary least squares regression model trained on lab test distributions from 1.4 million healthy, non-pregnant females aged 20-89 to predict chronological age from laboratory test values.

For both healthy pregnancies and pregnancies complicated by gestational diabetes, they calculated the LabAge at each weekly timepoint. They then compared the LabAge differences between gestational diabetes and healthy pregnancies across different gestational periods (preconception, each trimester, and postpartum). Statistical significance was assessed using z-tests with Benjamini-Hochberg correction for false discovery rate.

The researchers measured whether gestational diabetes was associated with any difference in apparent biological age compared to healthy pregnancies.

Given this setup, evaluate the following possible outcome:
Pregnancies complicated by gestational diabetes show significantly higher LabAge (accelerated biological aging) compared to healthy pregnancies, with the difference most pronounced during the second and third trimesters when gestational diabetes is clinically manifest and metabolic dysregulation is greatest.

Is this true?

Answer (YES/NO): NO